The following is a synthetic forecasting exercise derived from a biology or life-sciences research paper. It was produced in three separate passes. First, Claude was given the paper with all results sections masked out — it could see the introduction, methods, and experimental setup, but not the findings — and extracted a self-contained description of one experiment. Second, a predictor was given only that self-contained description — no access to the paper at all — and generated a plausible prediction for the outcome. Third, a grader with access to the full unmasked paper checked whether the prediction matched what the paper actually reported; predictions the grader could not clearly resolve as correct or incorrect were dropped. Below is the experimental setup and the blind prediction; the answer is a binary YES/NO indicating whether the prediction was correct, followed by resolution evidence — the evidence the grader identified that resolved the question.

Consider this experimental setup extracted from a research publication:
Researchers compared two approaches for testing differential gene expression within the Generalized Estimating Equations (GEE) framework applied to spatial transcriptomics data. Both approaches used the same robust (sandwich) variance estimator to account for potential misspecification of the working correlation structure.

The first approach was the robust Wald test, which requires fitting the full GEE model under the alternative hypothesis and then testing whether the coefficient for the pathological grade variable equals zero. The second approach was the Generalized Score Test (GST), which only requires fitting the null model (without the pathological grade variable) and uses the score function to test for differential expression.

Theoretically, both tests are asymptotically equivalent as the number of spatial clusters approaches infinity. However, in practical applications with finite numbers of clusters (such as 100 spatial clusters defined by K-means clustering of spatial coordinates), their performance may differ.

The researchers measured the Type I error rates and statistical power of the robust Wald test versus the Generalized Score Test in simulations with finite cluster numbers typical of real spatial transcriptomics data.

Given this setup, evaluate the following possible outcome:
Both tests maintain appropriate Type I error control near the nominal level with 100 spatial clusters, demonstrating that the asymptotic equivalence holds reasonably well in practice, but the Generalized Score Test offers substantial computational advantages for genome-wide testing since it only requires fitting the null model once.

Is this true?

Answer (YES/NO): NO